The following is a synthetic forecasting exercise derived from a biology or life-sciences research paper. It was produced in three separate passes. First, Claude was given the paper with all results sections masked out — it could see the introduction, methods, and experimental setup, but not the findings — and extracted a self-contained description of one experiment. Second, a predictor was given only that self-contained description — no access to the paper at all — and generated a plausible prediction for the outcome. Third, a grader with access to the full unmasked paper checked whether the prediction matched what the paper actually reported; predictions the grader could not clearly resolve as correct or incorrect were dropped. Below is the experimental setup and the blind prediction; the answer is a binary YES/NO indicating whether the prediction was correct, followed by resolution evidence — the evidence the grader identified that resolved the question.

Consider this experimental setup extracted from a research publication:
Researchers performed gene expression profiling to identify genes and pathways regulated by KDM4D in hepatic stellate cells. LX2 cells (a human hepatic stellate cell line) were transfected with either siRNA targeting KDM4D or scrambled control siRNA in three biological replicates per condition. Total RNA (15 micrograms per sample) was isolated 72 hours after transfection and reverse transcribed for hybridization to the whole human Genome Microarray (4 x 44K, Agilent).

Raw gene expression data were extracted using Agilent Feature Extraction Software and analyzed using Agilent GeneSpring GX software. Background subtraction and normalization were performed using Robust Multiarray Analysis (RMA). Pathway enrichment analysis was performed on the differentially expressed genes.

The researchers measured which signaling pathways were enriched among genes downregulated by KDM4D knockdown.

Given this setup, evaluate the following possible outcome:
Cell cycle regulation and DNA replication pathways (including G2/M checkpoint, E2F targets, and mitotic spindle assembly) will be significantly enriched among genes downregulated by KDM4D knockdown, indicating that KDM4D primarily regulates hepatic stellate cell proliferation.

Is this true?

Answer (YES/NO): NO